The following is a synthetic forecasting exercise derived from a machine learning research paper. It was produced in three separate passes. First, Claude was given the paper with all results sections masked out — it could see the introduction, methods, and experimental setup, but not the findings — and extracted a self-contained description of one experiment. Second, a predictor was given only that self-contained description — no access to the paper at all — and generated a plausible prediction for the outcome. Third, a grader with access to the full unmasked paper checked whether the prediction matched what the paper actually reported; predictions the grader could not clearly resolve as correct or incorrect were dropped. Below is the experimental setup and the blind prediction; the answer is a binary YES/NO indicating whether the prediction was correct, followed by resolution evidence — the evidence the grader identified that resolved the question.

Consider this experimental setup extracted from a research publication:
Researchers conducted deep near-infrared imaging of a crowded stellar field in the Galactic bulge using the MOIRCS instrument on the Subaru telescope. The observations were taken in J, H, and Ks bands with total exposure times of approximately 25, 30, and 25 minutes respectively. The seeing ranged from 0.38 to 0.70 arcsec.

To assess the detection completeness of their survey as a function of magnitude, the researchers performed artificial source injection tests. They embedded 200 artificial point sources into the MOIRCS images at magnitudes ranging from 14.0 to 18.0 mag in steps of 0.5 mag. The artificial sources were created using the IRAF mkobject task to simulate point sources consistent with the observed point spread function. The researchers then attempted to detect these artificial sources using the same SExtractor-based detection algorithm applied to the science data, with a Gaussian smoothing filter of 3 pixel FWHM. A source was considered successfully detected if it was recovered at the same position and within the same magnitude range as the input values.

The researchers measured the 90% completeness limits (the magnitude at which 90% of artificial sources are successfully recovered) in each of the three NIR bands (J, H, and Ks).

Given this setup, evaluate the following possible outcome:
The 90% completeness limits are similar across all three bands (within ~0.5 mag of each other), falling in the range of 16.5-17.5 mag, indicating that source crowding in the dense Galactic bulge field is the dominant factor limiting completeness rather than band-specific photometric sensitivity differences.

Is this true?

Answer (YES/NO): YES